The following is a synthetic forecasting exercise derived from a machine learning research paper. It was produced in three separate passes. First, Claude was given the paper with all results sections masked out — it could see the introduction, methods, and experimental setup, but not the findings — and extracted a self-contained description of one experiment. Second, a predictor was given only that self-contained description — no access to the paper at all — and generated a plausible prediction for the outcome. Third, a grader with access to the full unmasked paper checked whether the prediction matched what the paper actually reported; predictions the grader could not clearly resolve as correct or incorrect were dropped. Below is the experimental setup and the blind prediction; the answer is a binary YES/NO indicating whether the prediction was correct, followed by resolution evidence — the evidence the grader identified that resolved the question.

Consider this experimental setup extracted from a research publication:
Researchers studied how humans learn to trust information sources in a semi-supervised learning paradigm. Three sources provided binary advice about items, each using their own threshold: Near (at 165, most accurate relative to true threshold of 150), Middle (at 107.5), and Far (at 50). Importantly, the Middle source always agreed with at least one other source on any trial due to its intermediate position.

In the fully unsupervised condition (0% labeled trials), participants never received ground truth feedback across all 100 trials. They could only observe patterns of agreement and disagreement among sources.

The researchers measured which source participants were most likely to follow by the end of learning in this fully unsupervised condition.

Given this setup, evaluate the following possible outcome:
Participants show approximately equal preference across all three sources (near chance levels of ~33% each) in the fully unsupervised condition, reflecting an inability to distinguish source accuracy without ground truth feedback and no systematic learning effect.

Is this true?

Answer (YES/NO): NO